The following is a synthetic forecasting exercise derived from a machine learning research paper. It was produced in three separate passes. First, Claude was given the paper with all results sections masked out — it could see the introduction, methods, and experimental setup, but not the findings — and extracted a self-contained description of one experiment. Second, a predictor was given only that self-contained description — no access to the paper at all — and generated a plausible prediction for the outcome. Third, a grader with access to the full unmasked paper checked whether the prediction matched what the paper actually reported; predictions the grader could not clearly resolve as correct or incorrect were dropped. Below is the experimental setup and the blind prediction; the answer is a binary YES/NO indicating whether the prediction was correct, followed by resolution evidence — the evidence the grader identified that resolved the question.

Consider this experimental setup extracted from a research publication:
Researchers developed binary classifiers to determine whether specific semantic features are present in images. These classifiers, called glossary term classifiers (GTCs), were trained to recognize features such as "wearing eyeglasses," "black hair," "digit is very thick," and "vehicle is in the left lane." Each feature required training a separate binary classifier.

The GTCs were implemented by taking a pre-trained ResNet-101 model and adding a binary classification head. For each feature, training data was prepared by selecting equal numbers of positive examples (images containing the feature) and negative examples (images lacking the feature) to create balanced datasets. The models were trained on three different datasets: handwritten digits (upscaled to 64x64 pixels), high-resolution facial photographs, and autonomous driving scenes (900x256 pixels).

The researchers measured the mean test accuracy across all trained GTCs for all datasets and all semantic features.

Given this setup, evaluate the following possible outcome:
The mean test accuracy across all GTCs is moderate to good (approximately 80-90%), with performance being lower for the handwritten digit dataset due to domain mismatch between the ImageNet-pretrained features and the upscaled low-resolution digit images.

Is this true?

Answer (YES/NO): NO